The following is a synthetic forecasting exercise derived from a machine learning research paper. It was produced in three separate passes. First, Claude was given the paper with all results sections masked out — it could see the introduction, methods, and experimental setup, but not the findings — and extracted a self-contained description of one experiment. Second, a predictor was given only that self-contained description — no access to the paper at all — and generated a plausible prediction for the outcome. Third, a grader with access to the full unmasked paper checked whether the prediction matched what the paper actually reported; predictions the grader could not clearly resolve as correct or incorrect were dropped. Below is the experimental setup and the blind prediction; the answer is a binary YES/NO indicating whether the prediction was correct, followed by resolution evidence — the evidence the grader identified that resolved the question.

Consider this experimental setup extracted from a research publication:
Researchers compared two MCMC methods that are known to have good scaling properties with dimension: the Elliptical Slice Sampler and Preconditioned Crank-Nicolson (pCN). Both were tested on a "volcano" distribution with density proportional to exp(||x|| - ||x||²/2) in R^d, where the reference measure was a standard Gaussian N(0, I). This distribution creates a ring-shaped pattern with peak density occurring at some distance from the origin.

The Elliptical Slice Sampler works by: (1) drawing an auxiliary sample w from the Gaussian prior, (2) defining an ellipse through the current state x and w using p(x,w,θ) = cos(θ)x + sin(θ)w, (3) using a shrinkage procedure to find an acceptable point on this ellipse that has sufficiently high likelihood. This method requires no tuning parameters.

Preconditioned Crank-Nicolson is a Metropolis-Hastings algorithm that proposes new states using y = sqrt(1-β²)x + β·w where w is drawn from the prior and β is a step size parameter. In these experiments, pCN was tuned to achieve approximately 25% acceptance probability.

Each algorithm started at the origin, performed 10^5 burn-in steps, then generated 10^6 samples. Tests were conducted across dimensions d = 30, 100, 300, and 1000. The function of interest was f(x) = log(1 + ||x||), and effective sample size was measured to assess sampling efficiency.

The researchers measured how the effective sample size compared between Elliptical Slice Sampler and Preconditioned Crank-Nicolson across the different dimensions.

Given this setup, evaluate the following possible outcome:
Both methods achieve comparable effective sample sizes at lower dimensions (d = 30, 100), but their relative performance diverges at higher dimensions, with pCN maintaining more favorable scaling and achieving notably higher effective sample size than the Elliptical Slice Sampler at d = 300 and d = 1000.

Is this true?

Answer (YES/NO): NO